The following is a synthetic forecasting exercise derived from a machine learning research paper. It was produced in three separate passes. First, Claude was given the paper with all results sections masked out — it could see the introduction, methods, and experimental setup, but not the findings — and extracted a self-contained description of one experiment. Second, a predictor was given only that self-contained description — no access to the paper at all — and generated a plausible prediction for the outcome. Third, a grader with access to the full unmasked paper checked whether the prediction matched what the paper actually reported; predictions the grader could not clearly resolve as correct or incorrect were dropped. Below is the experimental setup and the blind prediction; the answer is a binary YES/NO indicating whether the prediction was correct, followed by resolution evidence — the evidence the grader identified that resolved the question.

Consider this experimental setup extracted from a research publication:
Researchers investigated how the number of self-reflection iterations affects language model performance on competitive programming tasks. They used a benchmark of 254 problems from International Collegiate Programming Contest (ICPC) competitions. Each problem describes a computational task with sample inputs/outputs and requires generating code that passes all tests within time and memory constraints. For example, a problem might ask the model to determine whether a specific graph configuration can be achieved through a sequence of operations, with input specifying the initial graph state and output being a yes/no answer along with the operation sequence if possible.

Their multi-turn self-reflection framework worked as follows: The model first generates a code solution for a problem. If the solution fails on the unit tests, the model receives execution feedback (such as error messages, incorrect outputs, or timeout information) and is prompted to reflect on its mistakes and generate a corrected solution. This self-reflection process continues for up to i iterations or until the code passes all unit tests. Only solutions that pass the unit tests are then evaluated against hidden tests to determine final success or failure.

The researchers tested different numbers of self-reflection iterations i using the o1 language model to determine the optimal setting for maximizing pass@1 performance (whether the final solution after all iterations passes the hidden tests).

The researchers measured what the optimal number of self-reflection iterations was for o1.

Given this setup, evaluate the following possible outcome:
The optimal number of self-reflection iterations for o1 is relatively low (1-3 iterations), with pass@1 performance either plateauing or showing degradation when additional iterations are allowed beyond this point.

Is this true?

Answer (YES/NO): YES